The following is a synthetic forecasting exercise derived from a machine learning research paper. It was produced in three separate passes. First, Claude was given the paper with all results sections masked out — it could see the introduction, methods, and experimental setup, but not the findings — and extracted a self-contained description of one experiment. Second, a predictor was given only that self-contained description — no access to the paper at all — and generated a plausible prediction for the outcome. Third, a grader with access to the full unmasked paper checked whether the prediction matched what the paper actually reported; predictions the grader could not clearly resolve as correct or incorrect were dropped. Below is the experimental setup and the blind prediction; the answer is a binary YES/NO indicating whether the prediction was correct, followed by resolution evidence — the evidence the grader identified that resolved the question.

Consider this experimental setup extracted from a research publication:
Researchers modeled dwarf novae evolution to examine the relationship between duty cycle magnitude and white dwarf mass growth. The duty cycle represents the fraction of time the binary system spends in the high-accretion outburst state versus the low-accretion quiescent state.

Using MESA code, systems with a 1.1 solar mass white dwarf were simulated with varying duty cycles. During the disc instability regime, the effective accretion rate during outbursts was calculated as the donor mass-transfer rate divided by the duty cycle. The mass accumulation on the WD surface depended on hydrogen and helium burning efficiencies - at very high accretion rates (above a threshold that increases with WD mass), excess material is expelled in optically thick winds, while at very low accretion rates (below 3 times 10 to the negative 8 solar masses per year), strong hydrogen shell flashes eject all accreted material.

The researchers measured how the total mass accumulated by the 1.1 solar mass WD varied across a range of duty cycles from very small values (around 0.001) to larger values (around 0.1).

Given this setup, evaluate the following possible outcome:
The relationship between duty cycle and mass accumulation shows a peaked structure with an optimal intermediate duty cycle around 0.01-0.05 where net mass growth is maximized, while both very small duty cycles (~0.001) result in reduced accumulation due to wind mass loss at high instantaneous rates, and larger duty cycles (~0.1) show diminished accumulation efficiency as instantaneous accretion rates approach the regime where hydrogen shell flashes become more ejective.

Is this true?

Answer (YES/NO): NO